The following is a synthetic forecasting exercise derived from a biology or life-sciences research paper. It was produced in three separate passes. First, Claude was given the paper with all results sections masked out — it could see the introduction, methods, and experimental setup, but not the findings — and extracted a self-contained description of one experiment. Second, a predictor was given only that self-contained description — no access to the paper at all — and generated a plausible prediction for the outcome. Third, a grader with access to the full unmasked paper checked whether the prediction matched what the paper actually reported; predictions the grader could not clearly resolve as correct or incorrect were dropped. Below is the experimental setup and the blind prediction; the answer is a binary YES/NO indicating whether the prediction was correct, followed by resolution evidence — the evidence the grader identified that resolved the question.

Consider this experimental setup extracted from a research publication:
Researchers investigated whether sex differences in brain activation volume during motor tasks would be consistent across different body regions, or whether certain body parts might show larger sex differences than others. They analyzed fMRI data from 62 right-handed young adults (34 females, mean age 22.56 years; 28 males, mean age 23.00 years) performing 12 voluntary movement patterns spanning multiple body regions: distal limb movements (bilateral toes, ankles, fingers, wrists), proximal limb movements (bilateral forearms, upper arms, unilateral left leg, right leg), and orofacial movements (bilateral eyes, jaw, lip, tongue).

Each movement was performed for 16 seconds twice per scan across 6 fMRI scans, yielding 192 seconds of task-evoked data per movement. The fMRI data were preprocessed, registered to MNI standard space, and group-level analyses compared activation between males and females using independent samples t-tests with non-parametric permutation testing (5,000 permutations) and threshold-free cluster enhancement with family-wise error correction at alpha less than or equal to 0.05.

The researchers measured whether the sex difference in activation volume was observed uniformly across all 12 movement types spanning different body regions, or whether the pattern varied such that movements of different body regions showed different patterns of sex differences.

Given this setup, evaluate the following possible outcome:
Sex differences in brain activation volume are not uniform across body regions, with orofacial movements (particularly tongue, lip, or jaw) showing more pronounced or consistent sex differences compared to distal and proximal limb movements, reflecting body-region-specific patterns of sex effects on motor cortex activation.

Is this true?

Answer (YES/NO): NO